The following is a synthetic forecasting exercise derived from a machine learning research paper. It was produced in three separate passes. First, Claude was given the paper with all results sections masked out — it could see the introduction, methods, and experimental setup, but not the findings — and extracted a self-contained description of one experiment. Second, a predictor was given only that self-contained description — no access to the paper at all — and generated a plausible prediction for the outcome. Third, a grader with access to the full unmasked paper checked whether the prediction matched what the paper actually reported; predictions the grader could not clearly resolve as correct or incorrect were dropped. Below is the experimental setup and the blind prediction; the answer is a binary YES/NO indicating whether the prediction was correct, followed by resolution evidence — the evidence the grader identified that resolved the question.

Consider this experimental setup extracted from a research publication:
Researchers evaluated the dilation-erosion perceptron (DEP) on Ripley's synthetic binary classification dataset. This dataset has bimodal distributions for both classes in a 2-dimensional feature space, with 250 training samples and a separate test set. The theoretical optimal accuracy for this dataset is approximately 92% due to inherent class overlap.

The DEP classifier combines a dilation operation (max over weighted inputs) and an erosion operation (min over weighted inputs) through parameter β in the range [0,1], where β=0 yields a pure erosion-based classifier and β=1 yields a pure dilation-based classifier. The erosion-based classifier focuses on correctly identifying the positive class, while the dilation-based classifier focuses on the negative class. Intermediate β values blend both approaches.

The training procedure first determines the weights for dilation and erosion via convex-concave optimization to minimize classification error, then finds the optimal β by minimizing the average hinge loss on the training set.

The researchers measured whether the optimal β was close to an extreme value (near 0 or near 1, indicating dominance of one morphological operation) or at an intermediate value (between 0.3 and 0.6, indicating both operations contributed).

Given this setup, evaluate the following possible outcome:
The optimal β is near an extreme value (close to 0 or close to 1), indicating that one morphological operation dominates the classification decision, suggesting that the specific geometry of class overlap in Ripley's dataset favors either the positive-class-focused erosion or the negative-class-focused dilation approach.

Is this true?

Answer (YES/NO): NO